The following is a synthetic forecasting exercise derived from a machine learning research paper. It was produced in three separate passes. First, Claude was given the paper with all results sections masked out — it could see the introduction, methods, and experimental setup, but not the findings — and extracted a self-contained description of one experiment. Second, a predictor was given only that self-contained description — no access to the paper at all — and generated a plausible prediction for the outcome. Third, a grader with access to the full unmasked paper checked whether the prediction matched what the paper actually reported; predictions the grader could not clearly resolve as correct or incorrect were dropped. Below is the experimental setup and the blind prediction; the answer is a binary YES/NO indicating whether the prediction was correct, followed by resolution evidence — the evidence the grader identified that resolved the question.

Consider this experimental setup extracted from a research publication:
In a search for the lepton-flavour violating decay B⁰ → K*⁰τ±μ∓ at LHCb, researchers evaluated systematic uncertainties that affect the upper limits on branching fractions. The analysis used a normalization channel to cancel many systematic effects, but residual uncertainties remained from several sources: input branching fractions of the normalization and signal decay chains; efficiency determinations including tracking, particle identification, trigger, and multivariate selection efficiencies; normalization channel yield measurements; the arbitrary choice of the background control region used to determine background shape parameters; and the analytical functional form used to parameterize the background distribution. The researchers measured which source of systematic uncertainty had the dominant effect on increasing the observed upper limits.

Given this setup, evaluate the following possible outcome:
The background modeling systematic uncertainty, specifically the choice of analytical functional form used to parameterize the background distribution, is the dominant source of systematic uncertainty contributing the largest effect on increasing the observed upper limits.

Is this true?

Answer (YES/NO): NO